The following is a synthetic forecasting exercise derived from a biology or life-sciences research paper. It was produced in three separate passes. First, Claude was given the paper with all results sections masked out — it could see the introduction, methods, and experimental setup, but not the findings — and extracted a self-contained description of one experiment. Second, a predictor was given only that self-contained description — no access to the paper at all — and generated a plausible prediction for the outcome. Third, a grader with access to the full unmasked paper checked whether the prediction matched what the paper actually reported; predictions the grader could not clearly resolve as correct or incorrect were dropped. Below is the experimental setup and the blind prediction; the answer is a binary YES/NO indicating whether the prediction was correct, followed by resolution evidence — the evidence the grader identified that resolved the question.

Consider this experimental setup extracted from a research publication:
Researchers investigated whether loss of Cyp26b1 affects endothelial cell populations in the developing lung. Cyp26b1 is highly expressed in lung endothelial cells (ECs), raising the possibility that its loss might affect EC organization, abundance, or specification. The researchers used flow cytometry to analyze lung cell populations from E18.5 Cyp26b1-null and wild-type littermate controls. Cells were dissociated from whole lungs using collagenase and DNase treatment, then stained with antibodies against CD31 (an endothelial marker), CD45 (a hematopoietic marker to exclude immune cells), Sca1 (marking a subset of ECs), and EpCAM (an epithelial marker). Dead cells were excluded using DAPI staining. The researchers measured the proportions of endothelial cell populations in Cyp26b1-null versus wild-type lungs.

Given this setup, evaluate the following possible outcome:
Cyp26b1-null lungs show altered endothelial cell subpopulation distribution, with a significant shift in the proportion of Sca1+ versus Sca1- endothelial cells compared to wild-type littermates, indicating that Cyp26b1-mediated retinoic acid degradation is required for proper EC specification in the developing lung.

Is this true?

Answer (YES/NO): NO